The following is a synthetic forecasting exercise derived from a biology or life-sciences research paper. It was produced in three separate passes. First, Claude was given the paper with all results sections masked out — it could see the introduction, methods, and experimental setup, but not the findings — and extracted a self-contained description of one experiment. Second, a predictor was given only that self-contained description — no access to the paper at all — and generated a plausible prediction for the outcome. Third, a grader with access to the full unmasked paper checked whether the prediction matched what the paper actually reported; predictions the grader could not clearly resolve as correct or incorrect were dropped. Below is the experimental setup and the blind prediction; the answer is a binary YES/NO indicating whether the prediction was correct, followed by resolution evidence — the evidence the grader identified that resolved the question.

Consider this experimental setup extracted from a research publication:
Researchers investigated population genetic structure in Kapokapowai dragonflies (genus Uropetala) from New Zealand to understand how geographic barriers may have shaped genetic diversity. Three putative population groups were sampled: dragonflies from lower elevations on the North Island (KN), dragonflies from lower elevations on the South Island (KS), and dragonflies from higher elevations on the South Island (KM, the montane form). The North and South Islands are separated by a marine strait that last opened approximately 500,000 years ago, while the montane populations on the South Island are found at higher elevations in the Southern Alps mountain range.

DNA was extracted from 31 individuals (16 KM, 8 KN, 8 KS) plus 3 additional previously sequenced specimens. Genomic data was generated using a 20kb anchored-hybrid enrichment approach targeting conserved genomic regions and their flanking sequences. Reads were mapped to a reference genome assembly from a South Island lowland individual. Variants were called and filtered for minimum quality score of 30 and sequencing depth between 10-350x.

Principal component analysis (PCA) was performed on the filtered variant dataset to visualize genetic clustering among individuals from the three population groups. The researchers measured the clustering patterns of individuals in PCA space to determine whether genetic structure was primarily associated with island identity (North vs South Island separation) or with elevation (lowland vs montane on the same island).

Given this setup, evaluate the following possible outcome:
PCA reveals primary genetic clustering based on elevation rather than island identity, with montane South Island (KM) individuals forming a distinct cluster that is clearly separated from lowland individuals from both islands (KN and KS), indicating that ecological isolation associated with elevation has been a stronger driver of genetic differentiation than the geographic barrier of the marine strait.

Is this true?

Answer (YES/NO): YES